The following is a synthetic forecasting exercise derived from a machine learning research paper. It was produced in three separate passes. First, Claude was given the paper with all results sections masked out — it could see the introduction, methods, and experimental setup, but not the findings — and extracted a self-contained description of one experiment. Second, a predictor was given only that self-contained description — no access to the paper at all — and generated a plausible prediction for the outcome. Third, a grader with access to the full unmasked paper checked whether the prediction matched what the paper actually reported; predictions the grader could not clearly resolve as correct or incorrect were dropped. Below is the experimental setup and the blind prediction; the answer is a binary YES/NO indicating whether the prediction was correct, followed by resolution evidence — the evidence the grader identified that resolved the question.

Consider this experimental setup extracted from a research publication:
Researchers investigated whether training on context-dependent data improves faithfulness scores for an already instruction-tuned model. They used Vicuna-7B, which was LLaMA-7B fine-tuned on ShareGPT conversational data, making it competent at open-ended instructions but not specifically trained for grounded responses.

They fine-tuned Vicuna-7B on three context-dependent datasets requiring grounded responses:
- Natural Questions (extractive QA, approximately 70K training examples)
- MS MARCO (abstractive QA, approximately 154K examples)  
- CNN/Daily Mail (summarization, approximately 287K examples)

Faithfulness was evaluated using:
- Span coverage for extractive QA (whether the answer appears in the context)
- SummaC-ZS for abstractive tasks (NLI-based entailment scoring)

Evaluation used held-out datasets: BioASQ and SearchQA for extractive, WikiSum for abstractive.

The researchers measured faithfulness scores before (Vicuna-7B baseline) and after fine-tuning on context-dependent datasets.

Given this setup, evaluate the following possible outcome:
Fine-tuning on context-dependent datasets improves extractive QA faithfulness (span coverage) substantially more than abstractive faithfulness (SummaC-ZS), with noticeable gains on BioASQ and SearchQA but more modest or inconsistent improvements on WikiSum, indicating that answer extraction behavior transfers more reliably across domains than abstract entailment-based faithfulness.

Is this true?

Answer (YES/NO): NO